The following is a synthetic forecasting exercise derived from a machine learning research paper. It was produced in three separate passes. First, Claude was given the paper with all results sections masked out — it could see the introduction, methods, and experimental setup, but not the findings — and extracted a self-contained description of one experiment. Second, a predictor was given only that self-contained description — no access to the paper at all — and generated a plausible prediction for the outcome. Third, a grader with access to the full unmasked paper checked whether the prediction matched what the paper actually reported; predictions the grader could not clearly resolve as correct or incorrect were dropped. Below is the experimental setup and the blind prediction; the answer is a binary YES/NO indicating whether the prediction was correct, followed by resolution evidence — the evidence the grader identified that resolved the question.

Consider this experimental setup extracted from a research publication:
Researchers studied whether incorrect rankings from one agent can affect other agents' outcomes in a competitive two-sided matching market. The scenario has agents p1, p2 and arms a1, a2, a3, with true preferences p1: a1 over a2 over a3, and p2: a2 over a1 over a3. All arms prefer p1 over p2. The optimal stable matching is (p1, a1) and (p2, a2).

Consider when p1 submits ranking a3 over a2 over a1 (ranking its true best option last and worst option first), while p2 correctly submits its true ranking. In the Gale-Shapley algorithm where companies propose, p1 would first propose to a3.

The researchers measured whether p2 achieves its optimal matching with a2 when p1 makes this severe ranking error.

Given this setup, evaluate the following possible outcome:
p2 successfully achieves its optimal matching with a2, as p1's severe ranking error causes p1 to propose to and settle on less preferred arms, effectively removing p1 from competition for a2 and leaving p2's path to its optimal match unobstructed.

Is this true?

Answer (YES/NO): YES